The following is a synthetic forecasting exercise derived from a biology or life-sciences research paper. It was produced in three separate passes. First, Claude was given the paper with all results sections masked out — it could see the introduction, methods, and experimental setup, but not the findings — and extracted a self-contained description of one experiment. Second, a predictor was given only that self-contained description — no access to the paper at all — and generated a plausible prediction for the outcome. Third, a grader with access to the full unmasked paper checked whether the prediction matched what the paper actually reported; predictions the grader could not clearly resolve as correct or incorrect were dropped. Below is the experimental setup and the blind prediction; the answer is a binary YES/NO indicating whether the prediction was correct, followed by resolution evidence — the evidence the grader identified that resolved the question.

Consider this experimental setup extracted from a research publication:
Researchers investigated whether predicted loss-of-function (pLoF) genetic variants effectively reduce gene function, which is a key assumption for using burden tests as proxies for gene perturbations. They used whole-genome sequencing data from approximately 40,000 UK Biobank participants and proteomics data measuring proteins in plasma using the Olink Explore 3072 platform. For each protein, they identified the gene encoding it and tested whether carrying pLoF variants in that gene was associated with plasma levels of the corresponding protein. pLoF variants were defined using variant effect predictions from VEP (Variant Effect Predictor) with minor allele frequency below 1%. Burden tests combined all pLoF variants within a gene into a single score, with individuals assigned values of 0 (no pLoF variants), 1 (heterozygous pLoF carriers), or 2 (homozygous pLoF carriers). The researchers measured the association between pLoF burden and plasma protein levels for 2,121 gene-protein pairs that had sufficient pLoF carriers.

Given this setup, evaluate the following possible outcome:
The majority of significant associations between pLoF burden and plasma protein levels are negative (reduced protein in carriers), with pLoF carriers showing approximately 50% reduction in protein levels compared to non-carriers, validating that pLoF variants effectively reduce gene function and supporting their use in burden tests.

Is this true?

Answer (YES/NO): NO